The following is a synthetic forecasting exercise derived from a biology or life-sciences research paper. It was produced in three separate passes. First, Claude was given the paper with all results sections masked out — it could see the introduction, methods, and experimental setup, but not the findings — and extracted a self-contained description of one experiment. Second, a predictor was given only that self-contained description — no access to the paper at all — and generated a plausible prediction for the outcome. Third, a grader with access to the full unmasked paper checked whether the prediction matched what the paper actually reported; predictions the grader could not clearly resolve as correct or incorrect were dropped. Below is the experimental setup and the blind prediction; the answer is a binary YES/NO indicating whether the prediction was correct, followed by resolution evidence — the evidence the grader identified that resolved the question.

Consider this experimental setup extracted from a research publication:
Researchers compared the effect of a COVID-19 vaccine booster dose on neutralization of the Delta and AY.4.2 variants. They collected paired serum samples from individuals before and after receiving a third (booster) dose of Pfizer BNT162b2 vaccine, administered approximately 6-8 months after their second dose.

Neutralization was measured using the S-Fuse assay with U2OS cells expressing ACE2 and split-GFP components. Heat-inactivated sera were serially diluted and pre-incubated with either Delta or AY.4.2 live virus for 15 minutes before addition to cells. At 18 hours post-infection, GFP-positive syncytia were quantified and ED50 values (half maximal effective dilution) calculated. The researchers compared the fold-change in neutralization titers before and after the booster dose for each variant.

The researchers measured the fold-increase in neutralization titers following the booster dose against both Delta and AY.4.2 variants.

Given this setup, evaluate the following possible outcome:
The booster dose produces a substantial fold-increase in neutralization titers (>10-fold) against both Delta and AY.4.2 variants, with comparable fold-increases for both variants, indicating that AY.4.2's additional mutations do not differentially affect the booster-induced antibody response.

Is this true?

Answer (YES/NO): YES